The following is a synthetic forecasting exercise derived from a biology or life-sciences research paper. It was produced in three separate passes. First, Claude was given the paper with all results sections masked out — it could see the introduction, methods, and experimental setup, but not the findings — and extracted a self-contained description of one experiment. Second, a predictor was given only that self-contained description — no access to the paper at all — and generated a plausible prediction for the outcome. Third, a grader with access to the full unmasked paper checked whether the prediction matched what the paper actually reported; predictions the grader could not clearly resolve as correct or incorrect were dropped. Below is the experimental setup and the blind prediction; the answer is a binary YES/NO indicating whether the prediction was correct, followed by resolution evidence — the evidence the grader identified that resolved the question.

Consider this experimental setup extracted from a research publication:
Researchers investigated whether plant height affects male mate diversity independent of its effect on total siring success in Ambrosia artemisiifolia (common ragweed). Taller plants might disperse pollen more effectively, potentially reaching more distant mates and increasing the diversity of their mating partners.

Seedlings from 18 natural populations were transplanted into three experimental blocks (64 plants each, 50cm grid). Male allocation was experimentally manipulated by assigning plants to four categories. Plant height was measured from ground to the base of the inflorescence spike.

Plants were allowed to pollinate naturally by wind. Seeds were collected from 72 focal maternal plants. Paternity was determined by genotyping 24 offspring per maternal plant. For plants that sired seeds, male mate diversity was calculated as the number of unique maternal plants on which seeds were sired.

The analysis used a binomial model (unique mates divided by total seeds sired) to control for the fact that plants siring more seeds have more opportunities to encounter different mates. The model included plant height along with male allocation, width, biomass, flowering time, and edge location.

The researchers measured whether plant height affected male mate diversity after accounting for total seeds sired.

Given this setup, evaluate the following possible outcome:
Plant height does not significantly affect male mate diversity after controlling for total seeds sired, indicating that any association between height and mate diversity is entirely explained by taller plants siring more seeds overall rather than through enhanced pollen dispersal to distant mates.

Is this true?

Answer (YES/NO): NO